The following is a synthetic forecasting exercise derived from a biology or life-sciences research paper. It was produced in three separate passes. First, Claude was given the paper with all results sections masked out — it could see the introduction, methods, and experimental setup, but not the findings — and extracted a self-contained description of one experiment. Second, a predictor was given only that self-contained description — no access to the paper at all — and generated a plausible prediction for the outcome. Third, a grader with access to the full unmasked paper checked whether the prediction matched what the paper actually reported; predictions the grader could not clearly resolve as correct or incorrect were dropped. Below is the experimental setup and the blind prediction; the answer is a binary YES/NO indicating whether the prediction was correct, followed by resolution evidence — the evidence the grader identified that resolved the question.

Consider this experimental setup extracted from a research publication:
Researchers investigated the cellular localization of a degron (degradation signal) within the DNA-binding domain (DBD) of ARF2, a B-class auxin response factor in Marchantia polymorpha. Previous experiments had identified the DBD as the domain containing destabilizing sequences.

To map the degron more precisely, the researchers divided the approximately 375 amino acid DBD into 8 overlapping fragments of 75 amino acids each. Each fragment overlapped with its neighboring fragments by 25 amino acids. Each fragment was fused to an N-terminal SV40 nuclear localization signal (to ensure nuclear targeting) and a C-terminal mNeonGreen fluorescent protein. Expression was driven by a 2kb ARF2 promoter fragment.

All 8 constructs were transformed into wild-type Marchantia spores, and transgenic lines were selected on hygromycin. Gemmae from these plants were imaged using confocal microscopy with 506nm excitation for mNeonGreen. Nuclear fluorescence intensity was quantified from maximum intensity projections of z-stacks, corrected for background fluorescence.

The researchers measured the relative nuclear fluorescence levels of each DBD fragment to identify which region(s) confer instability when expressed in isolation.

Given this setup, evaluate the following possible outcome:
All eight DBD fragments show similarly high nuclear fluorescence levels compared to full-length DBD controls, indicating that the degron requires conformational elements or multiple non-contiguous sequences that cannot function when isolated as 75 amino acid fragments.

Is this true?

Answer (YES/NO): NO